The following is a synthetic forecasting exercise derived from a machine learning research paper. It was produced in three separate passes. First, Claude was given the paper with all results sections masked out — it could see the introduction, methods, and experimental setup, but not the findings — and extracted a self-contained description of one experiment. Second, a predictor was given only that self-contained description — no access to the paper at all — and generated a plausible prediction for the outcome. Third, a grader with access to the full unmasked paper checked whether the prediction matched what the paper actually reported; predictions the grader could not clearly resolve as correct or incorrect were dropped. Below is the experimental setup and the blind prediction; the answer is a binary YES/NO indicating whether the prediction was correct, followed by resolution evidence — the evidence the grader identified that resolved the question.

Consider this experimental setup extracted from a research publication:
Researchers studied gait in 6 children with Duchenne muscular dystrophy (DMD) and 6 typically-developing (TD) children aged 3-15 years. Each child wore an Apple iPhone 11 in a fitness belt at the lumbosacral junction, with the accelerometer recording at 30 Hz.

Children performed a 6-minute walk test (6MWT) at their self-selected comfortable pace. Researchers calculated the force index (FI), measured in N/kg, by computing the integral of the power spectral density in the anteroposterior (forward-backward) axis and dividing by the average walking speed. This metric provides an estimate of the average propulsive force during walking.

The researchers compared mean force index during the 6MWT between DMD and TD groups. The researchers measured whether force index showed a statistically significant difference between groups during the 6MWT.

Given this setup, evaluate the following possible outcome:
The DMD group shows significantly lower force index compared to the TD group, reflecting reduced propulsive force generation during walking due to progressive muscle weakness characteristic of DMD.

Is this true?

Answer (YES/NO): NO